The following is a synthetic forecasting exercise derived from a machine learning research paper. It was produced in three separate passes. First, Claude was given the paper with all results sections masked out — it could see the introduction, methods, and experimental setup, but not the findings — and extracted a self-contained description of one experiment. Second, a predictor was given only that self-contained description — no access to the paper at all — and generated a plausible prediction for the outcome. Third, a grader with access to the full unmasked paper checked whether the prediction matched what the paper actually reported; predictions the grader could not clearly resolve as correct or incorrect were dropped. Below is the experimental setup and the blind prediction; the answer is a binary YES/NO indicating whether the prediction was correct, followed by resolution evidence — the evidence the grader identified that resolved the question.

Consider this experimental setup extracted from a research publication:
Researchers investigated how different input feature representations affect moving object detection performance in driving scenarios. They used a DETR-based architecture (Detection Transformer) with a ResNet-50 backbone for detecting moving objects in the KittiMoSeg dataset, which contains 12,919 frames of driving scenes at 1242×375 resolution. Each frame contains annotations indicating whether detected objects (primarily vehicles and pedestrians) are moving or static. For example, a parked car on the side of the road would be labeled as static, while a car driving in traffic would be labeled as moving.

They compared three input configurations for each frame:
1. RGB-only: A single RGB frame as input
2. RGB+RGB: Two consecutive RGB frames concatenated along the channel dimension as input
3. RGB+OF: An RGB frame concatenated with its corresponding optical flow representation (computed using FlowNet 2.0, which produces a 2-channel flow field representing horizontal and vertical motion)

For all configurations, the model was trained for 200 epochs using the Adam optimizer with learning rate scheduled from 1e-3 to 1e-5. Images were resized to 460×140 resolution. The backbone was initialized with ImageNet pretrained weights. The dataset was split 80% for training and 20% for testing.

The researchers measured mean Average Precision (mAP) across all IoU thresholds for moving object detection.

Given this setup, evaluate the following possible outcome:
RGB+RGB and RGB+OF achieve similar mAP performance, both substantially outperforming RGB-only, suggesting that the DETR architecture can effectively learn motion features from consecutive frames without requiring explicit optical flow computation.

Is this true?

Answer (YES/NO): NO